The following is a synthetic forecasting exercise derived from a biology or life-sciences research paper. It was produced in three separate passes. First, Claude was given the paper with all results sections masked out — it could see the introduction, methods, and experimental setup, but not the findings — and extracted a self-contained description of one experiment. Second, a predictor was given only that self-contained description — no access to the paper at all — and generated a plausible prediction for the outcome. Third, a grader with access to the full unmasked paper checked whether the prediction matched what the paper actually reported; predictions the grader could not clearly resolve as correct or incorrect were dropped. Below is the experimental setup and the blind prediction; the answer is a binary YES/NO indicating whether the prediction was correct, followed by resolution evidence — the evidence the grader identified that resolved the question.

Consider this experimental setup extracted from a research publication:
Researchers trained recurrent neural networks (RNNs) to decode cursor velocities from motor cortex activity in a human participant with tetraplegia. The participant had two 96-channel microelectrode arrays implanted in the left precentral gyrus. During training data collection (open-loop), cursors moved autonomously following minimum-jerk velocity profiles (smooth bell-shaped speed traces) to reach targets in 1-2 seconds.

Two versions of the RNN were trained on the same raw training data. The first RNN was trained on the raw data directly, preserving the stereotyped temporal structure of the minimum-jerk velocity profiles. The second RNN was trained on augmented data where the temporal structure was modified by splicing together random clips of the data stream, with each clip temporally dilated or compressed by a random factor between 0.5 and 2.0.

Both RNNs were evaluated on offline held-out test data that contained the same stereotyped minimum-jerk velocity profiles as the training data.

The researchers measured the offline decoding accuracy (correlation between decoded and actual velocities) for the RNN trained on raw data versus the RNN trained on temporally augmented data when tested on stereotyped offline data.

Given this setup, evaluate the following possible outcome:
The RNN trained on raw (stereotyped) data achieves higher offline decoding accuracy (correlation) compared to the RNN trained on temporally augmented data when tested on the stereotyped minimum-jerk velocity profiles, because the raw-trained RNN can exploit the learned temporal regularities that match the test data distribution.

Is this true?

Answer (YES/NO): YES